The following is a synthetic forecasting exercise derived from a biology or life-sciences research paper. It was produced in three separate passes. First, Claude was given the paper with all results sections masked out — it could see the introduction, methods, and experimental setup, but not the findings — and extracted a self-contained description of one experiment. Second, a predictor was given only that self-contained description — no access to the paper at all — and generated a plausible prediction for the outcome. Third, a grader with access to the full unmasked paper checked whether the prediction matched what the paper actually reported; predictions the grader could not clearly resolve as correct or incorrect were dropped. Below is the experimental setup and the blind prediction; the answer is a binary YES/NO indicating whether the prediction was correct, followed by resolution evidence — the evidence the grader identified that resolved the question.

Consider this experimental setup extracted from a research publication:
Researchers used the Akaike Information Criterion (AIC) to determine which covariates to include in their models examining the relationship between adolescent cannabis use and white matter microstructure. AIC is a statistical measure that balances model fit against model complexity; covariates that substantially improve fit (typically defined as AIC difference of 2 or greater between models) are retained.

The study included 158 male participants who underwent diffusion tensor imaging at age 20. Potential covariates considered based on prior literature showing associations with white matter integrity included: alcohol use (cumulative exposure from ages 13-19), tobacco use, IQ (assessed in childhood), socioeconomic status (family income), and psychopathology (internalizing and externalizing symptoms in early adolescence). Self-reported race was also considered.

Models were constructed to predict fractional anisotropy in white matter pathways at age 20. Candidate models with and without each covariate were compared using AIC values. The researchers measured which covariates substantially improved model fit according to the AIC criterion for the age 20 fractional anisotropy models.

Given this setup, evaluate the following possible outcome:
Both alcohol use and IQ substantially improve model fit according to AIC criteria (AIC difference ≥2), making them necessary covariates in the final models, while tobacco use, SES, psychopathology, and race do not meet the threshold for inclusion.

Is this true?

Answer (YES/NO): NO